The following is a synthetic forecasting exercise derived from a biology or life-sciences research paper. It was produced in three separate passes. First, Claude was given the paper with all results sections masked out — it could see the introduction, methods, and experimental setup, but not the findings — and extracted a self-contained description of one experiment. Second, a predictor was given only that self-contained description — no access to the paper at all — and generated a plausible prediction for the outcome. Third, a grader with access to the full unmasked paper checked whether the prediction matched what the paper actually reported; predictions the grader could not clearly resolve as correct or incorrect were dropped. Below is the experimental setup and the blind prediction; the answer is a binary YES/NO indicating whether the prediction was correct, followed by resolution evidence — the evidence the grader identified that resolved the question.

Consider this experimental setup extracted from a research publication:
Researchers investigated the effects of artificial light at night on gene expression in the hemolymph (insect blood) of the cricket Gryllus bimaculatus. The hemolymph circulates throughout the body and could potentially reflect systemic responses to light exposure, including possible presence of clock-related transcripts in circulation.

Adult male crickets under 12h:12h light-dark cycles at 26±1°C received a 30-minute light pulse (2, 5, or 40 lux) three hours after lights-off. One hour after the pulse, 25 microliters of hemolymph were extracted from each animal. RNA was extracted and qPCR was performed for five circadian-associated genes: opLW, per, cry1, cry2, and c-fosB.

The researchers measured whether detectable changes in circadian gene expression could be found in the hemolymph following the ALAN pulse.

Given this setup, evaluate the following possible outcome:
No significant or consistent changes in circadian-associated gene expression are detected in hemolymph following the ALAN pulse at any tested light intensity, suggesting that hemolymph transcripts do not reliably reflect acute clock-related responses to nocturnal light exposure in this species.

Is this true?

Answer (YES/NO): NO